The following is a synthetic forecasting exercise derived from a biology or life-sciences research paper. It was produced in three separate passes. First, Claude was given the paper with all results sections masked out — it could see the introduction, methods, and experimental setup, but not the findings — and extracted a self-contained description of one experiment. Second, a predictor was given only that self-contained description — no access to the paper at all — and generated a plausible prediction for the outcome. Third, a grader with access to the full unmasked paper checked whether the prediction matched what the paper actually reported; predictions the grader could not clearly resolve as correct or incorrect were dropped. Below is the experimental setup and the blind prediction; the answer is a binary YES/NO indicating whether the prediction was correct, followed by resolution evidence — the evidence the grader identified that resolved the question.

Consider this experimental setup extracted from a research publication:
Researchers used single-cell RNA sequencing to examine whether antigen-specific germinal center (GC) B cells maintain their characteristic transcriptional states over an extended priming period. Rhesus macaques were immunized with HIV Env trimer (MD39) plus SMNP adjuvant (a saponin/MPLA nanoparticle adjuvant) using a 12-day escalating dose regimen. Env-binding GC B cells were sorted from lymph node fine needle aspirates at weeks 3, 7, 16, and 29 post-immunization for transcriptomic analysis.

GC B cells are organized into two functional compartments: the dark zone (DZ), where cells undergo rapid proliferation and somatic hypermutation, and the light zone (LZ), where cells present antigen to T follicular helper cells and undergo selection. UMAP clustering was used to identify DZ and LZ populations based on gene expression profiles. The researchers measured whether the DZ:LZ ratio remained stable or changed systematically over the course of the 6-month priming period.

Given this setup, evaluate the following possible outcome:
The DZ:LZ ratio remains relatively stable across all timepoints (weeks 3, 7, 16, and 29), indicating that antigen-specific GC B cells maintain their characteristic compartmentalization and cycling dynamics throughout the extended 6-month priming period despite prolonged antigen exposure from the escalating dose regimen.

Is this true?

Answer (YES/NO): YES